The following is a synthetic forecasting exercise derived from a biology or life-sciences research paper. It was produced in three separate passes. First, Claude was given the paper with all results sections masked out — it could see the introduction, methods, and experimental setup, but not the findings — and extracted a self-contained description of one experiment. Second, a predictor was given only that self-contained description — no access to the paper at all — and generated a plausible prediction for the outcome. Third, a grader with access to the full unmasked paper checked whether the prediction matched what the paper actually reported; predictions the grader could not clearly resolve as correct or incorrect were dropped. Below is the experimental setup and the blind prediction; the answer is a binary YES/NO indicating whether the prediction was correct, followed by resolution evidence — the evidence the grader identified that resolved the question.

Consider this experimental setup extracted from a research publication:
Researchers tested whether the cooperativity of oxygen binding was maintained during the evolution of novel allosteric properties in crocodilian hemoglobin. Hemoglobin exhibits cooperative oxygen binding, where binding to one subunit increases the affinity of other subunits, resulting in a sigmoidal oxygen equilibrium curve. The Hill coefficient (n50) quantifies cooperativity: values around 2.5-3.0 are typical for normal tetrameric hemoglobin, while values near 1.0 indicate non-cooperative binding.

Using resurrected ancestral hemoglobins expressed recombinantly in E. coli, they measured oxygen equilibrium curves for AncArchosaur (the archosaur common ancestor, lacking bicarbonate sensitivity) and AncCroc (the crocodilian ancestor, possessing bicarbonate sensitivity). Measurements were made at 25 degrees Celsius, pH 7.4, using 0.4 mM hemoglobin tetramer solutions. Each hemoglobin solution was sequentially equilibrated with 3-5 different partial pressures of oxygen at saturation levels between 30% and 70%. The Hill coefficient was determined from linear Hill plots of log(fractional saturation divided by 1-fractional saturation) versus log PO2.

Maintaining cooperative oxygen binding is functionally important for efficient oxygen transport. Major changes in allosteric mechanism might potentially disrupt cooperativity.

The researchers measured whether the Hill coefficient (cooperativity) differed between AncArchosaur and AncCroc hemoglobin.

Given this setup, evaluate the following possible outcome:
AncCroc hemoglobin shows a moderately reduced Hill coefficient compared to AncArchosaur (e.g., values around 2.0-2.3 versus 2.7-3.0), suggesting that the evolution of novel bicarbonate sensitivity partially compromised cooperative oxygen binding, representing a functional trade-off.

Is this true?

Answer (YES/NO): NO